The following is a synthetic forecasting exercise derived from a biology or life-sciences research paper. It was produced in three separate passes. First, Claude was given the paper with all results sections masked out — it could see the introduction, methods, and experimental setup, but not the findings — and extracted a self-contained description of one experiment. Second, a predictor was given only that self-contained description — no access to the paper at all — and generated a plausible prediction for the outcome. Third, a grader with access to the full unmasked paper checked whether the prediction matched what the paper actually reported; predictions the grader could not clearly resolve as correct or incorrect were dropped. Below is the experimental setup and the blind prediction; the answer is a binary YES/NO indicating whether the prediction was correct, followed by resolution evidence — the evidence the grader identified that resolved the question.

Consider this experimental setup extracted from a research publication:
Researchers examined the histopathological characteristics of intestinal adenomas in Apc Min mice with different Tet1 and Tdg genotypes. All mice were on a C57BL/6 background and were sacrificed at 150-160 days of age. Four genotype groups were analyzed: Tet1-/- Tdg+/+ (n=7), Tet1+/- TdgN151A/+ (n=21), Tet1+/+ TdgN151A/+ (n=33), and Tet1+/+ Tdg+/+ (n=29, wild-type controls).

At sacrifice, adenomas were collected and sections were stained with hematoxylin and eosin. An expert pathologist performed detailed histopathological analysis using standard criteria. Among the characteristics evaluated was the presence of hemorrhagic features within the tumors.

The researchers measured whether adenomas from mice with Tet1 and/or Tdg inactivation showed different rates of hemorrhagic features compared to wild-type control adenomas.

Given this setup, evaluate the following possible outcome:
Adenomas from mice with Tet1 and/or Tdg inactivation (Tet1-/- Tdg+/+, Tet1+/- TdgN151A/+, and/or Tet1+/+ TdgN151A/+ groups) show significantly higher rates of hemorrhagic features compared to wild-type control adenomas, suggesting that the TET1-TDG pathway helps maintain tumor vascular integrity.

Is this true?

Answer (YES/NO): NO